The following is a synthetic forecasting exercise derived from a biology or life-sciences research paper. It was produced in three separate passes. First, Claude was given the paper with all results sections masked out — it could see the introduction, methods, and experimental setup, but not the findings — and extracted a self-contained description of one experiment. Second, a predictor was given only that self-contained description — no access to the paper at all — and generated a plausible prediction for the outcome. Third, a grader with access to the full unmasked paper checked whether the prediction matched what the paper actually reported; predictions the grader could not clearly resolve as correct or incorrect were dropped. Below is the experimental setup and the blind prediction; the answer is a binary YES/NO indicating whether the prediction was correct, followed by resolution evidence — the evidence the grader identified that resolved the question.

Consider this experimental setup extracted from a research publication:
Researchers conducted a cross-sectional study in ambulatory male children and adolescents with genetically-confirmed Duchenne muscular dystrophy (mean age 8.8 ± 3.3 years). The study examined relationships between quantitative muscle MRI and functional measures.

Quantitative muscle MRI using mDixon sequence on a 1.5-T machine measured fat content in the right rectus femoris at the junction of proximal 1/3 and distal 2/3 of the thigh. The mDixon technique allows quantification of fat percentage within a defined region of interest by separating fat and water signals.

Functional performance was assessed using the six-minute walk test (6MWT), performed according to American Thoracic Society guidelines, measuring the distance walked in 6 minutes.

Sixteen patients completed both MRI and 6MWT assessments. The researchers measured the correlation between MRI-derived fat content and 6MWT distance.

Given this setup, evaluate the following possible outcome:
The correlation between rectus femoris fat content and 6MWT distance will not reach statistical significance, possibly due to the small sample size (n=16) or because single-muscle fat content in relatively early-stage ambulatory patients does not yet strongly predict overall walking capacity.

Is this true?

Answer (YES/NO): YES